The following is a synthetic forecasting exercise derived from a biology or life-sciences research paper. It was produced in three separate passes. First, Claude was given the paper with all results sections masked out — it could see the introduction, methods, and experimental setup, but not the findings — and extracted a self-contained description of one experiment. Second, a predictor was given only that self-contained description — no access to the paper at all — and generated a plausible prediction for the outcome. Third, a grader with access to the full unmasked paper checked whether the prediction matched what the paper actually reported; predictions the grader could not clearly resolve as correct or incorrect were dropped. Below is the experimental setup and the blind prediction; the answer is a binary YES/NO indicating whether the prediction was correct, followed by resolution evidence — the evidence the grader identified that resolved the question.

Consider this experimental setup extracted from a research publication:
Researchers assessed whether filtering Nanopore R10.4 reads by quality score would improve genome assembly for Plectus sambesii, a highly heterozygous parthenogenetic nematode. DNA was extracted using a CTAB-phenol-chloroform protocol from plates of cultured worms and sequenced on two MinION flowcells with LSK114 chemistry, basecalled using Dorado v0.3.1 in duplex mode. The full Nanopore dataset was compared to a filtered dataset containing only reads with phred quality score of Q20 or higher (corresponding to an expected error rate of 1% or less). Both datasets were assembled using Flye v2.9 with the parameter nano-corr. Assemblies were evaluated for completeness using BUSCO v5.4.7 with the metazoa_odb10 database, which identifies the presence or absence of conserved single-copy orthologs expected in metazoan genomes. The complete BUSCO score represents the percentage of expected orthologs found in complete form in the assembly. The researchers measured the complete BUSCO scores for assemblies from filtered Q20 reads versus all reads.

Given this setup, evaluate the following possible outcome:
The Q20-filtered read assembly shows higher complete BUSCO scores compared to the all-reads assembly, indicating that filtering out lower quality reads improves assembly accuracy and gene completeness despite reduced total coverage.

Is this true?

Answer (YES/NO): NO